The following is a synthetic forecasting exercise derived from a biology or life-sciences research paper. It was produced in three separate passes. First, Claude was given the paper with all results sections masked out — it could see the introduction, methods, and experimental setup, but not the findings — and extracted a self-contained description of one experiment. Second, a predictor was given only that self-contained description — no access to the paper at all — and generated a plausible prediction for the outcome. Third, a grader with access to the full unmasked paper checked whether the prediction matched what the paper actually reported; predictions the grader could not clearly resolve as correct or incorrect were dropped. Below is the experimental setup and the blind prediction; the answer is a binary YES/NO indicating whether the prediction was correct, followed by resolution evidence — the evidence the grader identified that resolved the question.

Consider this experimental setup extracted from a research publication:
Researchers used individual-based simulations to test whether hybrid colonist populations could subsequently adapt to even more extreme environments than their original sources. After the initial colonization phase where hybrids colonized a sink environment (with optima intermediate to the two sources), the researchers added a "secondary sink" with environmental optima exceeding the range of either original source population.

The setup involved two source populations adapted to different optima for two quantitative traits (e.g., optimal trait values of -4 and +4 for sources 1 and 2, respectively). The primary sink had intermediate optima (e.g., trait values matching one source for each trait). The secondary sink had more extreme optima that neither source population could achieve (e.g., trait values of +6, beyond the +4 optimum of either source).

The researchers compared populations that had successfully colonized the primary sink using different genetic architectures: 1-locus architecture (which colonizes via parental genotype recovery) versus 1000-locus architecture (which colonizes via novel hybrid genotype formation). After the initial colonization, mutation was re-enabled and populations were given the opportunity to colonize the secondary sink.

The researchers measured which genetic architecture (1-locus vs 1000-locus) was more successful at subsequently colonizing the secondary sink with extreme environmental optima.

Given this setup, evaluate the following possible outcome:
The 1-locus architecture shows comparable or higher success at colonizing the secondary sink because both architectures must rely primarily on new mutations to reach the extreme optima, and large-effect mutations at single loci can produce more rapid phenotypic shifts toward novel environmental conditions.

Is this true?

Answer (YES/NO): NO